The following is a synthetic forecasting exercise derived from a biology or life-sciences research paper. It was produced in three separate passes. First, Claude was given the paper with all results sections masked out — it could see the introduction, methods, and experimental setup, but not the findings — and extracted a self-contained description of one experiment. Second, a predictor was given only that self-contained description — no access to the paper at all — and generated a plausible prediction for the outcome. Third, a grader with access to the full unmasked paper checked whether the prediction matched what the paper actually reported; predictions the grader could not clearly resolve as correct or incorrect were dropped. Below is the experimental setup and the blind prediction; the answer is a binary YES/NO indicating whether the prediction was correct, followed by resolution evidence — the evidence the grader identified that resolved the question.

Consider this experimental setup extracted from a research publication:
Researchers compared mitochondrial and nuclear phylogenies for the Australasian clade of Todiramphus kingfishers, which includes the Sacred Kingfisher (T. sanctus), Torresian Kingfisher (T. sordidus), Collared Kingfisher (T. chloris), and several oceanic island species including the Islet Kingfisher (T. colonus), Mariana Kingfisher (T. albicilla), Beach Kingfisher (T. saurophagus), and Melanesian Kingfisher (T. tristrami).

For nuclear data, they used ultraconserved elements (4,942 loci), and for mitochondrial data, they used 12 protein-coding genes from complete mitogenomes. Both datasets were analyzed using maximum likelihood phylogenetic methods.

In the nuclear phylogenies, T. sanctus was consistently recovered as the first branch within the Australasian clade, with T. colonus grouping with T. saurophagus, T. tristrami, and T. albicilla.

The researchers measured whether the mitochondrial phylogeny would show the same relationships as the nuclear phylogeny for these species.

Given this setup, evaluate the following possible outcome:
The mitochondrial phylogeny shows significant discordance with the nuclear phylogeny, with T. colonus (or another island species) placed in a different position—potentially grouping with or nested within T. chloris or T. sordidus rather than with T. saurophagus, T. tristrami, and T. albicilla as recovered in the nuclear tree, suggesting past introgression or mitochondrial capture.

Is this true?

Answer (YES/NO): YES